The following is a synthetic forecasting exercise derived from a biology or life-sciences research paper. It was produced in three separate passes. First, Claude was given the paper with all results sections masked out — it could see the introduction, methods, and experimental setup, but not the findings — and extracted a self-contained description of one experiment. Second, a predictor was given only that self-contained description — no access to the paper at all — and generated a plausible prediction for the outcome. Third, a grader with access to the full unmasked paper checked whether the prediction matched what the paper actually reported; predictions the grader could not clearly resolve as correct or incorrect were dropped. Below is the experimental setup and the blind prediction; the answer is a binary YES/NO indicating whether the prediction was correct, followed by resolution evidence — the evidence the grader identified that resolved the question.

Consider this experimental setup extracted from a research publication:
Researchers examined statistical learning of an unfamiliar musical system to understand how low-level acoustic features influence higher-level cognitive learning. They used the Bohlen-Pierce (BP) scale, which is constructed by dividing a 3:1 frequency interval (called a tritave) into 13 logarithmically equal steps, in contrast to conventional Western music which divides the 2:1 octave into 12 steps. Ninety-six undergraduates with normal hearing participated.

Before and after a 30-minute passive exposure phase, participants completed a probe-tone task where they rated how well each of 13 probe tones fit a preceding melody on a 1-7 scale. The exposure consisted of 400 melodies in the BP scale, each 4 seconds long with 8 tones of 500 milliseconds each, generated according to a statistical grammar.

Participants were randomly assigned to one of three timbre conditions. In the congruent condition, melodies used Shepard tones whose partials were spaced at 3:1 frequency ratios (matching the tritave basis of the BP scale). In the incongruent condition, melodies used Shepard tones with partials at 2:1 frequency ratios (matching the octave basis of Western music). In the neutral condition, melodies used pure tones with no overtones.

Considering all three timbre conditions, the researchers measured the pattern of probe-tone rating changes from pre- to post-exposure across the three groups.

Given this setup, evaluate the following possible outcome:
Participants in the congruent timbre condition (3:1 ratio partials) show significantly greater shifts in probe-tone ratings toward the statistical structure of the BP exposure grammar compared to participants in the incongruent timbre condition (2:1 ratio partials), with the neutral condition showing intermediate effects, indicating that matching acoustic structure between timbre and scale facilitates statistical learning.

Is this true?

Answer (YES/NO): NO